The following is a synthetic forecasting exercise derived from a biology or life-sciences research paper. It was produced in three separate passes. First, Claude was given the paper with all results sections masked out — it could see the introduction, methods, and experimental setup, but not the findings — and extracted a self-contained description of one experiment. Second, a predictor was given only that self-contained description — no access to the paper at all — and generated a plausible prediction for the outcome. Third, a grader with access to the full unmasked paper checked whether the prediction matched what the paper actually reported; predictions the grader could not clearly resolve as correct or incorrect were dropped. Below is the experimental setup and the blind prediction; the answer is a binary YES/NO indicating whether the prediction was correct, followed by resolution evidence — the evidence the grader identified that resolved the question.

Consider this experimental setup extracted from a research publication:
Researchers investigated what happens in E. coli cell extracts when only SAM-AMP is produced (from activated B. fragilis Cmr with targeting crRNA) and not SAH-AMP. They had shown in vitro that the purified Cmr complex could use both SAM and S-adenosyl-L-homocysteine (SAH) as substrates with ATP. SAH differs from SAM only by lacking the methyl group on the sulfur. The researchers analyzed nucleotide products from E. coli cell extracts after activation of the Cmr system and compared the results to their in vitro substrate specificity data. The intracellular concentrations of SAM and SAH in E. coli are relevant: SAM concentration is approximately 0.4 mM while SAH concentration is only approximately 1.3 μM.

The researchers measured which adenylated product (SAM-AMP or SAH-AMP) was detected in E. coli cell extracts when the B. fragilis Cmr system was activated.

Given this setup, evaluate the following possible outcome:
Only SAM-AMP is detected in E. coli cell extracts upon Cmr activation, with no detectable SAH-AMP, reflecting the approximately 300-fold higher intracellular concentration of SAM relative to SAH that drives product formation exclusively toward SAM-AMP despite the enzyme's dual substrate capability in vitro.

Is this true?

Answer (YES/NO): YES